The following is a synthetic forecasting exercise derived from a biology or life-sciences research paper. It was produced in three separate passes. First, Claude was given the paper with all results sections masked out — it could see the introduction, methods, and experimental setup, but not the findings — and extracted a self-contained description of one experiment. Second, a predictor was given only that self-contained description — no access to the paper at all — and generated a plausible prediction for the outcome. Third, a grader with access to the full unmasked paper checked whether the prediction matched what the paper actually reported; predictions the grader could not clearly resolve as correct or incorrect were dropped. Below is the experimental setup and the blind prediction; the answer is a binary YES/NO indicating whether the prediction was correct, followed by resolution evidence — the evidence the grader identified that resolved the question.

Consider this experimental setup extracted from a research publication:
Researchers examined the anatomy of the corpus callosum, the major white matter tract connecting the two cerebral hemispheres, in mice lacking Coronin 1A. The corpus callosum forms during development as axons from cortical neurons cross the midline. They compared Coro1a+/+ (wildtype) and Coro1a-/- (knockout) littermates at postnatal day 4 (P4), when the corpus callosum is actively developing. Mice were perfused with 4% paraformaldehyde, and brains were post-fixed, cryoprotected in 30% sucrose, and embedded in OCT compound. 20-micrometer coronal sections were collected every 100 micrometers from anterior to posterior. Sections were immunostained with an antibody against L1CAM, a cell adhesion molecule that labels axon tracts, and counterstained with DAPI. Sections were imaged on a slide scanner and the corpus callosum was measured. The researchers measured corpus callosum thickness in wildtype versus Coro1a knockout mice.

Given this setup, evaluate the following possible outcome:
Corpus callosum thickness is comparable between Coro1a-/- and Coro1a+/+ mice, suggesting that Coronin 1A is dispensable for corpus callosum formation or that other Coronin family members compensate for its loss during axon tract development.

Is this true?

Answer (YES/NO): NO